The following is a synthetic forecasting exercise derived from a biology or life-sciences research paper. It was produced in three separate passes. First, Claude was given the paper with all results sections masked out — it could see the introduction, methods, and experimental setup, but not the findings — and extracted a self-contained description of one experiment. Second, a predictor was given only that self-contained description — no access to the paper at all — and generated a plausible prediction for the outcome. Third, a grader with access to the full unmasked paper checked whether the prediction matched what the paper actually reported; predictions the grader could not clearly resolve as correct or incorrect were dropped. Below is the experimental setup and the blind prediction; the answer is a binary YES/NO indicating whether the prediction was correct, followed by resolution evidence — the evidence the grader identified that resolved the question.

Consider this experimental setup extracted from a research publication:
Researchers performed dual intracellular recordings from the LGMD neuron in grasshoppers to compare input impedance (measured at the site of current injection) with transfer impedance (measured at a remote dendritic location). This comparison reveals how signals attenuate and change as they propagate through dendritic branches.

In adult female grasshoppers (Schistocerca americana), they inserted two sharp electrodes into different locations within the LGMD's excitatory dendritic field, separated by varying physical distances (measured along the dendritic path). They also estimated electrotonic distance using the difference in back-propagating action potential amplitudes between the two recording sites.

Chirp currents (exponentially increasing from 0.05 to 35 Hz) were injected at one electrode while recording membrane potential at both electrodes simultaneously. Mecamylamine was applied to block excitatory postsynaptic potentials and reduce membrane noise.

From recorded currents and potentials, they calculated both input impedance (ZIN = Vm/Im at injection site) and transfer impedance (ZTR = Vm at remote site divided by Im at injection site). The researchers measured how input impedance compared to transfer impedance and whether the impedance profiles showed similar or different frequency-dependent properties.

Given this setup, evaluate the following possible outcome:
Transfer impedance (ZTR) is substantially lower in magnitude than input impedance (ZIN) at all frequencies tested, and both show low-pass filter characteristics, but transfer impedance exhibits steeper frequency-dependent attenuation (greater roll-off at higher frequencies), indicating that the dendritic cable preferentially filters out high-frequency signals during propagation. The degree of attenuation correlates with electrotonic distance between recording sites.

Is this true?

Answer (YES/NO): YES